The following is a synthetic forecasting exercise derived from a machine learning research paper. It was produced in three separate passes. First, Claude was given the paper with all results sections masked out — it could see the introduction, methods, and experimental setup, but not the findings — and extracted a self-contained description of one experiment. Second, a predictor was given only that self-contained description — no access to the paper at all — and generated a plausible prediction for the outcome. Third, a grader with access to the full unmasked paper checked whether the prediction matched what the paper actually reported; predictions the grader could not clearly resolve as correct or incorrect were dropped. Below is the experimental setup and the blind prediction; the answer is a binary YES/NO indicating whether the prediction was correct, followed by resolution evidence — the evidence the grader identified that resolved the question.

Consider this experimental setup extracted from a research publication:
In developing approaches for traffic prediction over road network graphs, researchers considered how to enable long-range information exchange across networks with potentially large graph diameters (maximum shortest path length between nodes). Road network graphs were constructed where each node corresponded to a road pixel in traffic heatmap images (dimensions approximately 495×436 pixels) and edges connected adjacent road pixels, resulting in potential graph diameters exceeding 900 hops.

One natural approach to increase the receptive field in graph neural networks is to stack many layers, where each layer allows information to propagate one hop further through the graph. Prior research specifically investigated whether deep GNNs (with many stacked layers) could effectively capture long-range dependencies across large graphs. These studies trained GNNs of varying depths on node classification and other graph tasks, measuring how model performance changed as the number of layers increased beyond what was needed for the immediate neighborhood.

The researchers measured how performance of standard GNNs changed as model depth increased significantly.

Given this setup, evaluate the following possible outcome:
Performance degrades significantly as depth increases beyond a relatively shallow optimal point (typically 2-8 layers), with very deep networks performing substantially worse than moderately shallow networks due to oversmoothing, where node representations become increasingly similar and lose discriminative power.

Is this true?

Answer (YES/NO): YES